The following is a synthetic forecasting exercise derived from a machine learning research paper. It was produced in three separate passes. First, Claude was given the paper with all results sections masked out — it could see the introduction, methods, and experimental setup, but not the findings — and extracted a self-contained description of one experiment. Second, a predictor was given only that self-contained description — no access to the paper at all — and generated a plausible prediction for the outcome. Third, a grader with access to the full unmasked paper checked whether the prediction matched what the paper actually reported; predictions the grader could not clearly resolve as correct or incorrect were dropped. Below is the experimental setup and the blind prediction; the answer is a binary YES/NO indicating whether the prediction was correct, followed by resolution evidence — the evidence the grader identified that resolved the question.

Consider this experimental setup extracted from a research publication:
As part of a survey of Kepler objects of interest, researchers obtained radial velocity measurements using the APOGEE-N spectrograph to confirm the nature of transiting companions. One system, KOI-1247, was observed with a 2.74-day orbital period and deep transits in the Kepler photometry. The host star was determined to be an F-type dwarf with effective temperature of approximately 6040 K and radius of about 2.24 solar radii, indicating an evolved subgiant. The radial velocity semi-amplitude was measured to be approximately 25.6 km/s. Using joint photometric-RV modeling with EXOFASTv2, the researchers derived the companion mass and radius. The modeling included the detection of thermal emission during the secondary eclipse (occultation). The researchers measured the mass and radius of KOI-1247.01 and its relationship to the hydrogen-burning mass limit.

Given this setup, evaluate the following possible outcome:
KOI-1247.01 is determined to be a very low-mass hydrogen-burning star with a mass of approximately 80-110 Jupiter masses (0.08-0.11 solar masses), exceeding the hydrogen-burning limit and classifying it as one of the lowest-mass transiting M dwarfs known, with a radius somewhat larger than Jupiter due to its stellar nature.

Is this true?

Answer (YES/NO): NO